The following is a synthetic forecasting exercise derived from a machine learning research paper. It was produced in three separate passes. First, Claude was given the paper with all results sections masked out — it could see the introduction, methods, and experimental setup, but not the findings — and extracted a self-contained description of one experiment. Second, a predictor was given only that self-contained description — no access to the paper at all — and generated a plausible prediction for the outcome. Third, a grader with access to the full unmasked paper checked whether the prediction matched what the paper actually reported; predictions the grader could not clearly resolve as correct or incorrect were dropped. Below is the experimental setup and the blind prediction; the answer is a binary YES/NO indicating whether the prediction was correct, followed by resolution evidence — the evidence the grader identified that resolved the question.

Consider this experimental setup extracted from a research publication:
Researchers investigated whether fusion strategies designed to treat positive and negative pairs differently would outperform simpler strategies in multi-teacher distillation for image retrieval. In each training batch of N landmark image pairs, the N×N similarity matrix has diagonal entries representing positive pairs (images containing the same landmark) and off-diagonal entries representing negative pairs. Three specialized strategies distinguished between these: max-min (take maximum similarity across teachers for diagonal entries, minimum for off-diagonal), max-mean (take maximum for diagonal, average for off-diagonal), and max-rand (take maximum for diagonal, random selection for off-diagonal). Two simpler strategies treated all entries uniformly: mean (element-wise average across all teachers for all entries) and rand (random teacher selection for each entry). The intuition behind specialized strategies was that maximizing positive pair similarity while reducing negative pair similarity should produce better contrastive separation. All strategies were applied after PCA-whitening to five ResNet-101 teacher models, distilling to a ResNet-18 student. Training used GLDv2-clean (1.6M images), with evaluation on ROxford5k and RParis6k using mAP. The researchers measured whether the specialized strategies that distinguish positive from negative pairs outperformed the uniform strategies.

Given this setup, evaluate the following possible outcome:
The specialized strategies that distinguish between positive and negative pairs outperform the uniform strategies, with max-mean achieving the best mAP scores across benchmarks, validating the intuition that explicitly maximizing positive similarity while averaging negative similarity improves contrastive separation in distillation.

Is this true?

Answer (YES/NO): NO